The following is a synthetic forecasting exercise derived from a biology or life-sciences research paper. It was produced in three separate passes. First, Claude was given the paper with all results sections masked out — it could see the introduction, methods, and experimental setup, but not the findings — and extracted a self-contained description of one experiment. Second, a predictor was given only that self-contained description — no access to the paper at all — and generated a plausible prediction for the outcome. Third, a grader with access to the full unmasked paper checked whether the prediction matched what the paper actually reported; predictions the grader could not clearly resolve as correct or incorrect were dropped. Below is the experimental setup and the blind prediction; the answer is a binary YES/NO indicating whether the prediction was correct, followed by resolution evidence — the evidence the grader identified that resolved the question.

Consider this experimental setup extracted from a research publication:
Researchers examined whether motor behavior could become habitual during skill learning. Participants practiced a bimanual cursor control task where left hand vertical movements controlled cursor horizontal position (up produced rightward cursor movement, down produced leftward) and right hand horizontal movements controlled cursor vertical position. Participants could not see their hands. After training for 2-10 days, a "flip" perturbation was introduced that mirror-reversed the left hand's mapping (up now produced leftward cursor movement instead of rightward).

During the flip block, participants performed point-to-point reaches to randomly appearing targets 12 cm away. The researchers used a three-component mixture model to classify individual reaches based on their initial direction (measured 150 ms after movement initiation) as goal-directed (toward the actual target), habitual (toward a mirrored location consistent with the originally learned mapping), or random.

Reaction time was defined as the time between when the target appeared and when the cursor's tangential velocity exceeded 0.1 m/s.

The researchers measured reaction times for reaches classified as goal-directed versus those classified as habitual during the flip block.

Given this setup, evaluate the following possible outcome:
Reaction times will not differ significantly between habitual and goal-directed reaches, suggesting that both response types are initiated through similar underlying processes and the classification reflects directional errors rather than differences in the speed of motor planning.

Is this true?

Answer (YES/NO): YES